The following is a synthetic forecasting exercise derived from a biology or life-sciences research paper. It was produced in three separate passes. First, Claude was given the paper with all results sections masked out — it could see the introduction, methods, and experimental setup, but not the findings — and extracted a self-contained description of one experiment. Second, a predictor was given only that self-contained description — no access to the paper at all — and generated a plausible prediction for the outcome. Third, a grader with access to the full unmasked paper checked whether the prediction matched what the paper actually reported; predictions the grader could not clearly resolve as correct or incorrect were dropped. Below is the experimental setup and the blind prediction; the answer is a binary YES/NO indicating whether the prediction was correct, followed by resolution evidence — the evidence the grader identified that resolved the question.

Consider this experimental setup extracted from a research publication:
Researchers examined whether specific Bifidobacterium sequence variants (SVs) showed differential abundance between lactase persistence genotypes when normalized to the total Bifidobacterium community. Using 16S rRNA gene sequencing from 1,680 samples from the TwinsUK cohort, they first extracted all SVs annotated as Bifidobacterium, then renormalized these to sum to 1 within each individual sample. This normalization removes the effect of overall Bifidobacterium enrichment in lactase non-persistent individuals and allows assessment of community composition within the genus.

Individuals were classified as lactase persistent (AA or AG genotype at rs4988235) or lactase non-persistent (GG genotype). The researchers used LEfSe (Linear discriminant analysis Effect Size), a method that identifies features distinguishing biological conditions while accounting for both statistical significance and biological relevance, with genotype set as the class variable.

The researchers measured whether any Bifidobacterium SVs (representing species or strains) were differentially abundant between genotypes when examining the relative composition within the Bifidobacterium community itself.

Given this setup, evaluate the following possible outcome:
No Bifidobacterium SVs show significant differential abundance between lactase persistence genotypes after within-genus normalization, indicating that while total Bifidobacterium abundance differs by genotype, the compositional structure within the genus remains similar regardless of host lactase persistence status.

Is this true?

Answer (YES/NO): YES